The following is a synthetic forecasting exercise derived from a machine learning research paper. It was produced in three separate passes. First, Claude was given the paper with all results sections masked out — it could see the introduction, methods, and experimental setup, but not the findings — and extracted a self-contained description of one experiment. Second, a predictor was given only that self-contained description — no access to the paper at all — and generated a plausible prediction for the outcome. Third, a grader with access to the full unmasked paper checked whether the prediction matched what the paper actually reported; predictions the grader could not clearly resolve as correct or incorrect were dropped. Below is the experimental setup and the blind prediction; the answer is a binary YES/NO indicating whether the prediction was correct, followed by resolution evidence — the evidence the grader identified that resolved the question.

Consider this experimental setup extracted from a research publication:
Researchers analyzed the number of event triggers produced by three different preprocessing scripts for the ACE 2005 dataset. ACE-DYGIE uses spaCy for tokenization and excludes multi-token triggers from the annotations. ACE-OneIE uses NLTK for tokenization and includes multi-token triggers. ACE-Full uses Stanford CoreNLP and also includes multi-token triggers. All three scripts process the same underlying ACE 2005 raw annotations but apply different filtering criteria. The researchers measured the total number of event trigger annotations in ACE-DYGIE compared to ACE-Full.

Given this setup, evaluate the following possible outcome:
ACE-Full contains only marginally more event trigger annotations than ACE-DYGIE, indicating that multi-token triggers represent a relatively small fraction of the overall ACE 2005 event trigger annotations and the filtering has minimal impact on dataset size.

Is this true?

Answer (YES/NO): NO